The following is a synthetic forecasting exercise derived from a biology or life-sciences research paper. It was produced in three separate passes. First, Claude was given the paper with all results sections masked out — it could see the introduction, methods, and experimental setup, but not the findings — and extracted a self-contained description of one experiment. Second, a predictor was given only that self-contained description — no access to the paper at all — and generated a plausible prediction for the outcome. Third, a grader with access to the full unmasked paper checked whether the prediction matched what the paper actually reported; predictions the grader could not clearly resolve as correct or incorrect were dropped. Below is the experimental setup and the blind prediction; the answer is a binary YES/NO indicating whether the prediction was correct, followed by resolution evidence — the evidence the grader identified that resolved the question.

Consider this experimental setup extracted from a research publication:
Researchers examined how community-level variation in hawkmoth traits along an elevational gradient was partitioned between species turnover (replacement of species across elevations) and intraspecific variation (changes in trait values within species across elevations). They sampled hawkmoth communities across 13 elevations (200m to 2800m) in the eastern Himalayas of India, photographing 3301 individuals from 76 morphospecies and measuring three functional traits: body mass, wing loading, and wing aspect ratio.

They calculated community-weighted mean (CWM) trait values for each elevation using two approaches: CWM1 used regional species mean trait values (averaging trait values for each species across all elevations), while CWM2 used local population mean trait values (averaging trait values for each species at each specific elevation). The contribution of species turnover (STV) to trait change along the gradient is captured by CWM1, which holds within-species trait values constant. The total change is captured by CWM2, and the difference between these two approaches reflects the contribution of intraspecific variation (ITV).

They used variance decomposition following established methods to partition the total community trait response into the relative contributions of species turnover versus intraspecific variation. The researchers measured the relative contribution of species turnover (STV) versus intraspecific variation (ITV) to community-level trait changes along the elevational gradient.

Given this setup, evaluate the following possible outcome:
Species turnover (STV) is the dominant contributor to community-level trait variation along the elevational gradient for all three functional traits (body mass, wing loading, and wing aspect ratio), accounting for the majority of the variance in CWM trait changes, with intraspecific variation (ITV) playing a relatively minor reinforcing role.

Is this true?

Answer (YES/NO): YES